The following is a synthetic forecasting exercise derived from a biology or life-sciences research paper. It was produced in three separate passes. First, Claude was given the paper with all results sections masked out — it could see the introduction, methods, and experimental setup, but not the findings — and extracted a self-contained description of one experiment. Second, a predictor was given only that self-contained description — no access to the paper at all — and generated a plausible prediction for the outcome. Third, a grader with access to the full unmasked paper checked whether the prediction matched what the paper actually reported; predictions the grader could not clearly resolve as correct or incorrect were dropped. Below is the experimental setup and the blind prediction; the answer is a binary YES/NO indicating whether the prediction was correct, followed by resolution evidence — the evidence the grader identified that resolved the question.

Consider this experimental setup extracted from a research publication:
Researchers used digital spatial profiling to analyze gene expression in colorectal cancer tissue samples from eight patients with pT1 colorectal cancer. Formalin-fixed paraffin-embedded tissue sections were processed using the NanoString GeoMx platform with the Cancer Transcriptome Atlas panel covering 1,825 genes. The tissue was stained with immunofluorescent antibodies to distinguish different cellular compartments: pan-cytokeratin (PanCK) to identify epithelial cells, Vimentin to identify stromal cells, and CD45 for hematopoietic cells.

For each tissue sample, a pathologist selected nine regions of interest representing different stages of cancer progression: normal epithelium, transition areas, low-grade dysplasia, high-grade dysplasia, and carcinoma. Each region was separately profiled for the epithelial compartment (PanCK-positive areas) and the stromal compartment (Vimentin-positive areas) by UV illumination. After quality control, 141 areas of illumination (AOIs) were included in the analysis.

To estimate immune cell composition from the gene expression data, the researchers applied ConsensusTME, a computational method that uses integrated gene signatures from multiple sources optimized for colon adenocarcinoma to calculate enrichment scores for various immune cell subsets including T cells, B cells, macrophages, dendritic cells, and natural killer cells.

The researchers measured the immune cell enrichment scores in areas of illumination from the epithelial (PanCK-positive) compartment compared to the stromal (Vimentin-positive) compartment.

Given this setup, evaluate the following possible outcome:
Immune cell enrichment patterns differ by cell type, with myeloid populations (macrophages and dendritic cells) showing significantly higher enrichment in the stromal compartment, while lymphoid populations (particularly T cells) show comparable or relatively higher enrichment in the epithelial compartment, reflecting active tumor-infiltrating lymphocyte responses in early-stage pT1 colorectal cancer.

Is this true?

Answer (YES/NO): NO